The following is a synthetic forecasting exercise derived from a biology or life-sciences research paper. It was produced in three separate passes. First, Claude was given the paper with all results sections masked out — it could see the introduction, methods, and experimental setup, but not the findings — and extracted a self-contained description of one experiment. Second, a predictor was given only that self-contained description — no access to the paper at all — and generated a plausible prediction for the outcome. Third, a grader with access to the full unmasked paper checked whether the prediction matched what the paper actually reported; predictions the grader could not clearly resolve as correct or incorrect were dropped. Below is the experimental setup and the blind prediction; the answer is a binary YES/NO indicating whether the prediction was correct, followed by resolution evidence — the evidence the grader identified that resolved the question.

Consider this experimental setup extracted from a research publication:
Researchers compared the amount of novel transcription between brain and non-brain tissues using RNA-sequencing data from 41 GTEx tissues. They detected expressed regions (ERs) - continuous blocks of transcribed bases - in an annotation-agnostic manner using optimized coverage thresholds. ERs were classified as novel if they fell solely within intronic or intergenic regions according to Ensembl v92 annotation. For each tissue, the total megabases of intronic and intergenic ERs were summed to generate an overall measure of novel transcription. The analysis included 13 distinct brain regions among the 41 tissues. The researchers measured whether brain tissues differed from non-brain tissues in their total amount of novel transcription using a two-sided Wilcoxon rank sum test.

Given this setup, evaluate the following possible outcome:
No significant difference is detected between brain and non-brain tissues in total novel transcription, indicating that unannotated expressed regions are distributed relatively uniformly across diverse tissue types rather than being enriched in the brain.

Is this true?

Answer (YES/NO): NO